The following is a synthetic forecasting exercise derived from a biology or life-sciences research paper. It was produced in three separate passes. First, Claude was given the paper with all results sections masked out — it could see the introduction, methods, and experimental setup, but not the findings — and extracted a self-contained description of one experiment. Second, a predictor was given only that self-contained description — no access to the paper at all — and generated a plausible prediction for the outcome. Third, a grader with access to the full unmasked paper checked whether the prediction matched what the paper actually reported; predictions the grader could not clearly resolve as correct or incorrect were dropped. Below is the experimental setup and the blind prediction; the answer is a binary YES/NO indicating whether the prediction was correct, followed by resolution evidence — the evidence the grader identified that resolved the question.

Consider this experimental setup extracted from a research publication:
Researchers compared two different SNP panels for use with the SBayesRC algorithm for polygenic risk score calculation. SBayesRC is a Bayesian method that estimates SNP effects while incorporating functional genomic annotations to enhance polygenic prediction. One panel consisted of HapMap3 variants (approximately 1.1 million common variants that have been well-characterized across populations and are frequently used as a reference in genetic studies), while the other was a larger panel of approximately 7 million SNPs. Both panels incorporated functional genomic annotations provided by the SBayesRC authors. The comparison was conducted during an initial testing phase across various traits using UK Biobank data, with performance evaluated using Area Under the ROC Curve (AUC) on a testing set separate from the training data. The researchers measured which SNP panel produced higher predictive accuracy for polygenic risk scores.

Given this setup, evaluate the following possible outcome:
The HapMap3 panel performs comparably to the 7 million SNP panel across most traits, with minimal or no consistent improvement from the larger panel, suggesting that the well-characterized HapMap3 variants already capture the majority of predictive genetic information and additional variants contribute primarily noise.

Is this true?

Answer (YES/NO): NO